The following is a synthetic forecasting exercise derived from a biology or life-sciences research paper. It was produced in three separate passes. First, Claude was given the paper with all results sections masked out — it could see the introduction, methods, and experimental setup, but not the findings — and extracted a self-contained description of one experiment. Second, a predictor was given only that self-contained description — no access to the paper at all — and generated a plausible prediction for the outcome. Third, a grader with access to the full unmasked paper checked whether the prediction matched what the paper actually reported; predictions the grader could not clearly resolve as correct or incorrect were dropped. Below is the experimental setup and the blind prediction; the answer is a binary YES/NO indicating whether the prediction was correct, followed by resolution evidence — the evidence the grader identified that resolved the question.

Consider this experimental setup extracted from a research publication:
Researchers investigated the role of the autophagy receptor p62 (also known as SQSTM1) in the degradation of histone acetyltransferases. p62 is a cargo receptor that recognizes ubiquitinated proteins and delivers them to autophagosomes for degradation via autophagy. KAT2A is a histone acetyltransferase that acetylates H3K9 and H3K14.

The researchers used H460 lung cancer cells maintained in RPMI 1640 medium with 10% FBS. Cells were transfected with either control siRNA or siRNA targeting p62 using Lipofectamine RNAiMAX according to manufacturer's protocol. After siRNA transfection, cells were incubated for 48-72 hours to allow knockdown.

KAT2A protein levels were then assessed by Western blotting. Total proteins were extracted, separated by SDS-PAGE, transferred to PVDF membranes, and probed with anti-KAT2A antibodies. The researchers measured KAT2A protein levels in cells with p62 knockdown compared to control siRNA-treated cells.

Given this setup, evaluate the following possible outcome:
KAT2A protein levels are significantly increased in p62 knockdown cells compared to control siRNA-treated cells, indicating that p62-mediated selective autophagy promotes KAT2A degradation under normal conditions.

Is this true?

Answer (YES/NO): YES